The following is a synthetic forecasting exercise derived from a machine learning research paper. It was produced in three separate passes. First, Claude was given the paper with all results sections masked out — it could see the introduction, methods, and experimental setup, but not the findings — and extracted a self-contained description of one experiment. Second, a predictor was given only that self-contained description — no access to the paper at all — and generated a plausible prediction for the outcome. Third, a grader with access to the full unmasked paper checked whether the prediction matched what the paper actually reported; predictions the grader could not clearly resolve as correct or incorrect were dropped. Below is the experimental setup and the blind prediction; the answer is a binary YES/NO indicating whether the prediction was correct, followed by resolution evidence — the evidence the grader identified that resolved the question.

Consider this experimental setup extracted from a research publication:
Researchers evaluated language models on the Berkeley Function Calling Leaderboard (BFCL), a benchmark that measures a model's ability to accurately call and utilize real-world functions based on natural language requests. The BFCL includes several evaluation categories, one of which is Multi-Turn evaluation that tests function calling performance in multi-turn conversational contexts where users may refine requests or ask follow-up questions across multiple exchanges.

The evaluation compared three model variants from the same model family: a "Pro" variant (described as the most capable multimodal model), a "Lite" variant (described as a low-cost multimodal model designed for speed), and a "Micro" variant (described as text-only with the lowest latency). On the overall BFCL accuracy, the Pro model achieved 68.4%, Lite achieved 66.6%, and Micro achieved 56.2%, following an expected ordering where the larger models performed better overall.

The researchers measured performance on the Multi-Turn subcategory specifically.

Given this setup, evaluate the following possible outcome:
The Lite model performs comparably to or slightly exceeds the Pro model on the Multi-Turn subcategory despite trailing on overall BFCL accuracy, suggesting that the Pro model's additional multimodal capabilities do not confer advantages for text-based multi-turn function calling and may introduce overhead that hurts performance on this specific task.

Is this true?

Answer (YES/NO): YES